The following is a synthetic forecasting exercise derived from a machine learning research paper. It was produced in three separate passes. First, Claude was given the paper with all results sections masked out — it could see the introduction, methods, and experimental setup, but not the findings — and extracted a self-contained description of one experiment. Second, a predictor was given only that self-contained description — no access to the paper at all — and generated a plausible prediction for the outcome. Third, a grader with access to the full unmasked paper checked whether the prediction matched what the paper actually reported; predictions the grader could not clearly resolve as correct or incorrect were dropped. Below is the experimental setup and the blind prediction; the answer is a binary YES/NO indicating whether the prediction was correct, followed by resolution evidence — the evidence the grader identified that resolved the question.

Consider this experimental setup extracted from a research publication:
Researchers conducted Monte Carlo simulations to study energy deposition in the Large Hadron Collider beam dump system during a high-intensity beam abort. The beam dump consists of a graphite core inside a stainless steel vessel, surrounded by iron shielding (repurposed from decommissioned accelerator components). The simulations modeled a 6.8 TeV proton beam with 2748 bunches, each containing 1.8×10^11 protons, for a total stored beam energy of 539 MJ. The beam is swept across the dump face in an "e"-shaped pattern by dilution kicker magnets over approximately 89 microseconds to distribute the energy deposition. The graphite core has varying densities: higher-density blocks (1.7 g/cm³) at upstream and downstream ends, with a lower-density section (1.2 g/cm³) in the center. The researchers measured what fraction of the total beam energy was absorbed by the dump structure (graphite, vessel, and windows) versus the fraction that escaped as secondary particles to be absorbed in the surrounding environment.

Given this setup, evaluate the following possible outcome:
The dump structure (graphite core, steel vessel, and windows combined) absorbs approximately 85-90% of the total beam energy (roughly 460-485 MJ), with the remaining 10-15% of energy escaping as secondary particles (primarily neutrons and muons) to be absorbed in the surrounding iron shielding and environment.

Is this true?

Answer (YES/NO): NO